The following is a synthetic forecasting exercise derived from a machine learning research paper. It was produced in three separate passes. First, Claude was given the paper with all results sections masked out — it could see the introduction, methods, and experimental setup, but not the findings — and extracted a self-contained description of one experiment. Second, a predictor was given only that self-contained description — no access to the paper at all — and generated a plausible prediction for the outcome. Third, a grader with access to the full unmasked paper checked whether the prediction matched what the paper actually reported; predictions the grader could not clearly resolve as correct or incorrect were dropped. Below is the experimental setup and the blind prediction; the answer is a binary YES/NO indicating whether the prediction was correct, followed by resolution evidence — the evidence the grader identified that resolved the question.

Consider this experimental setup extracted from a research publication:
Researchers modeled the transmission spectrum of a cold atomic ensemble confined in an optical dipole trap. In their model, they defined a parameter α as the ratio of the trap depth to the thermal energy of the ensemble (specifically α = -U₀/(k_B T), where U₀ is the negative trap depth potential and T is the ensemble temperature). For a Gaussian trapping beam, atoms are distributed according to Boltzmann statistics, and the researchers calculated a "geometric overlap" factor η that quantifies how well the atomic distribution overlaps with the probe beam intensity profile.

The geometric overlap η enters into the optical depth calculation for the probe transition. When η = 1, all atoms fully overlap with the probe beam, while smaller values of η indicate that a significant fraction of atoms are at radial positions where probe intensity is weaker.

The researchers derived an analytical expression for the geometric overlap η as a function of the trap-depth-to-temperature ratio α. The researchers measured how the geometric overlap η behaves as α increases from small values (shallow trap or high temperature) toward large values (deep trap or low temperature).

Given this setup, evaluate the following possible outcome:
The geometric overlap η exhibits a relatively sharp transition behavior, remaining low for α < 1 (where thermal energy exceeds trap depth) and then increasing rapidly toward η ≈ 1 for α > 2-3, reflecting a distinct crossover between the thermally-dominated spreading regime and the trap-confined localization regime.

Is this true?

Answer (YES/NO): NO